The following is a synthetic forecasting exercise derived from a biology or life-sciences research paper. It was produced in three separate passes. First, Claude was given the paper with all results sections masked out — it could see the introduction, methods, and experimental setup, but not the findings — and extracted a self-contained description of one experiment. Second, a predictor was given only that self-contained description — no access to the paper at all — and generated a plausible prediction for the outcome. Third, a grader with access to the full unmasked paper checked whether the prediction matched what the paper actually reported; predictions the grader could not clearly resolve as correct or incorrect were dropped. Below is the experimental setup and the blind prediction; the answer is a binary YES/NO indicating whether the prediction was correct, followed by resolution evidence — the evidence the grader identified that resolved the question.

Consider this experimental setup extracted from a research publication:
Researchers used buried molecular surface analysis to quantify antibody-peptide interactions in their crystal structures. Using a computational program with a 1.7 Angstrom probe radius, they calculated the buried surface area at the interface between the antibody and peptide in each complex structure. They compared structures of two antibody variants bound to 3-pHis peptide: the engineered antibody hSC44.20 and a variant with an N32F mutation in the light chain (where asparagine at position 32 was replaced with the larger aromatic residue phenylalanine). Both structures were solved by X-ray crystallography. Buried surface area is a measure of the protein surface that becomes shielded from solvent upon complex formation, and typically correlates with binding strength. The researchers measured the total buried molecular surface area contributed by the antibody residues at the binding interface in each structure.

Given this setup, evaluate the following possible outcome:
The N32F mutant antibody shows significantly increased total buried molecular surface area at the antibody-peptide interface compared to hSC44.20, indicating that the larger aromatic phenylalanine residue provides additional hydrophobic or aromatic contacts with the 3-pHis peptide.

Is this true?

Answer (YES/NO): NO